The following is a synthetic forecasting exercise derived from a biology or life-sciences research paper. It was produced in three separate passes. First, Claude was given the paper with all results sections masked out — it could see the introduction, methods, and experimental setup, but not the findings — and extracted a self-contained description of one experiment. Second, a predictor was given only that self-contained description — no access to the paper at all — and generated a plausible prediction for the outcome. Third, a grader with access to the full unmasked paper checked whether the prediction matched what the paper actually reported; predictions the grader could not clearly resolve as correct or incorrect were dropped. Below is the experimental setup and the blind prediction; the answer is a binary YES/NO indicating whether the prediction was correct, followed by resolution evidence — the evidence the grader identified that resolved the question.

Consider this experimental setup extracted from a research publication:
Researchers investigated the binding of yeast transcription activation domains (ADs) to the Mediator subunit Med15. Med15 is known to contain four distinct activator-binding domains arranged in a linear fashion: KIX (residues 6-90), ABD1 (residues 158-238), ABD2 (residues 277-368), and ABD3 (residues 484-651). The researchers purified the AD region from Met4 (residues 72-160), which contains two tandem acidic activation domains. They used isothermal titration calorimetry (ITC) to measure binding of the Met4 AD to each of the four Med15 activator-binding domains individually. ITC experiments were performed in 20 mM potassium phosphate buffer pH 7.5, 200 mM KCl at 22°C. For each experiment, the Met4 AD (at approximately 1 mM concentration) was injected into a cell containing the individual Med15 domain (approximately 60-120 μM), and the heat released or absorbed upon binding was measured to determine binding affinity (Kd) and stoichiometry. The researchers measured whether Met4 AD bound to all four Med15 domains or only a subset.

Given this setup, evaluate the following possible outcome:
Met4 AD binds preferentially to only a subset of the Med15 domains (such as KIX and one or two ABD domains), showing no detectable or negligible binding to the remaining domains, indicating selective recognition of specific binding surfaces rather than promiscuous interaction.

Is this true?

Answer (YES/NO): NO